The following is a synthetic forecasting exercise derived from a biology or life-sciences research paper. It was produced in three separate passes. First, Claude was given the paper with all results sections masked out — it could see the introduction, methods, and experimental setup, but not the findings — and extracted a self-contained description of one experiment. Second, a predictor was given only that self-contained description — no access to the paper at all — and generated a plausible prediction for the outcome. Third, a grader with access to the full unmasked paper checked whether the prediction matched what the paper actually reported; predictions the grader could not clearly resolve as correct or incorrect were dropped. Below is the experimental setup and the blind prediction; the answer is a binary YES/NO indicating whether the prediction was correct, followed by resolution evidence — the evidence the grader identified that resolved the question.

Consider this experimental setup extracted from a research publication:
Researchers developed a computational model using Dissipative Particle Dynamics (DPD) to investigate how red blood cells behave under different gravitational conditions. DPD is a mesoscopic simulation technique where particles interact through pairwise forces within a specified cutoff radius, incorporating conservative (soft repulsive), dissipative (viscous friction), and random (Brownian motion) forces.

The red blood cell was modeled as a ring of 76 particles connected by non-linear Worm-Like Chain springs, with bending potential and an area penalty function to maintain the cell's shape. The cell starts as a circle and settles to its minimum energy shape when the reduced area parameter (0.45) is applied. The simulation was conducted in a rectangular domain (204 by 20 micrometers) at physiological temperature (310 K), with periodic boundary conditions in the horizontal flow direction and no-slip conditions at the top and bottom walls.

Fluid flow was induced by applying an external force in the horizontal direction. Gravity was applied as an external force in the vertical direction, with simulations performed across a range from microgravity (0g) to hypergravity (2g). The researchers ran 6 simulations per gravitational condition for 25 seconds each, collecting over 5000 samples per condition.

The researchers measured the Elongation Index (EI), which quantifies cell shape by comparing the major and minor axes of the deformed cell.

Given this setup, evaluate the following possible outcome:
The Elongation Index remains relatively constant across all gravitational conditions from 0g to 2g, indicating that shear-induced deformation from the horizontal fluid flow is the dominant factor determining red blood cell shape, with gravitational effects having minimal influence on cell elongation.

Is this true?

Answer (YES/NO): NO